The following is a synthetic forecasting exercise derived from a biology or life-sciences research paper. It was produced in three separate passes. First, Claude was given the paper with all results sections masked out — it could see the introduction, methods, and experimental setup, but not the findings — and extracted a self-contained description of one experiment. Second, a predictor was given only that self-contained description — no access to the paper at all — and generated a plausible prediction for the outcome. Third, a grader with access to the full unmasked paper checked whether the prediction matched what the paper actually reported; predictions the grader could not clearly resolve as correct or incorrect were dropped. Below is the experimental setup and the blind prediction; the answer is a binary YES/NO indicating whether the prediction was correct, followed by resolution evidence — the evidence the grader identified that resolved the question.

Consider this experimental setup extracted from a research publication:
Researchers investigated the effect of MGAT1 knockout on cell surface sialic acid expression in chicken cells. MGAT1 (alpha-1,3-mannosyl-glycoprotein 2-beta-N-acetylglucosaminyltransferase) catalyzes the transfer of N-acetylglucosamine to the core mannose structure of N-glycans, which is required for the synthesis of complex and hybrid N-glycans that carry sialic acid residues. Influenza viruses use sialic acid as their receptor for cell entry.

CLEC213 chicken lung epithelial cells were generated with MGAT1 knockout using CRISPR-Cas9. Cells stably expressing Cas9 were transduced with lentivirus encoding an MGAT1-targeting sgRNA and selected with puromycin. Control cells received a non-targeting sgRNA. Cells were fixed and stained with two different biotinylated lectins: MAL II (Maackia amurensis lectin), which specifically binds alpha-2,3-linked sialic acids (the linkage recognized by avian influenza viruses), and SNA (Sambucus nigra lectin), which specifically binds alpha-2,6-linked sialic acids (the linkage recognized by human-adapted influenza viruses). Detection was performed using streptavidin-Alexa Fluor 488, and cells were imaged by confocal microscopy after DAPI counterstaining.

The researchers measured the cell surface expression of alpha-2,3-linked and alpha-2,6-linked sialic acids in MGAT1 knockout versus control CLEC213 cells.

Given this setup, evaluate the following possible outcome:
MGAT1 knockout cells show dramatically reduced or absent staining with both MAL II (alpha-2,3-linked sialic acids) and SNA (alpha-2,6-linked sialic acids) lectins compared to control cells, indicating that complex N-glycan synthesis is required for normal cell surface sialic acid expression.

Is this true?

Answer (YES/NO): NO